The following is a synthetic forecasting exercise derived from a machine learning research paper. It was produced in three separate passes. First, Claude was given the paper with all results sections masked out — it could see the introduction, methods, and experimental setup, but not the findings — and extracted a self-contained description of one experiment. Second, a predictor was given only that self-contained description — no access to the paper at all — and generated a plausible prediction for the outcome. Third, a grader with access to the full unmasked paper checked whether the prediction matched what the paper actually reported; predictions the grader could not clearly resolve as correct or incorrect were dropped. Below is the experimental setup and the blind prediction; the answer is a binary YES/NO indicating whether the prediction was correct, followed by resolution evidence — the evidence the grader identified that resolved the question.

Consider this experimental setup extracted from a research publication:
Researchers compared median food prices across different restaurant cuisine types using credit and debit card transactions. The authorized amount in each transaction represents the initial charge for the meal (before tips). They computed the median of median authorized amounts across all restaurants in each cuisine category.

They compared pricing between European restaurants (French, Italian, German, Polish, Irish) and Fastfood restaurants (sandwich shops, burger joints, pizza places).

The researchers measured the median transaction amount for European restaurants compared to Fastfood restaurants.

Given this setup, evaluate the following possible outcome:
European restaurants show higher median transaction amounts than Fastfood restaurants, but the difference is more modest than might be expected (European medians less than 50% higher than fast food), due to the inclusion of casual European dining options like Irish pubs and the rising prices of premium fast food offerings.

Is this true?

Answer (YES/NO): NO